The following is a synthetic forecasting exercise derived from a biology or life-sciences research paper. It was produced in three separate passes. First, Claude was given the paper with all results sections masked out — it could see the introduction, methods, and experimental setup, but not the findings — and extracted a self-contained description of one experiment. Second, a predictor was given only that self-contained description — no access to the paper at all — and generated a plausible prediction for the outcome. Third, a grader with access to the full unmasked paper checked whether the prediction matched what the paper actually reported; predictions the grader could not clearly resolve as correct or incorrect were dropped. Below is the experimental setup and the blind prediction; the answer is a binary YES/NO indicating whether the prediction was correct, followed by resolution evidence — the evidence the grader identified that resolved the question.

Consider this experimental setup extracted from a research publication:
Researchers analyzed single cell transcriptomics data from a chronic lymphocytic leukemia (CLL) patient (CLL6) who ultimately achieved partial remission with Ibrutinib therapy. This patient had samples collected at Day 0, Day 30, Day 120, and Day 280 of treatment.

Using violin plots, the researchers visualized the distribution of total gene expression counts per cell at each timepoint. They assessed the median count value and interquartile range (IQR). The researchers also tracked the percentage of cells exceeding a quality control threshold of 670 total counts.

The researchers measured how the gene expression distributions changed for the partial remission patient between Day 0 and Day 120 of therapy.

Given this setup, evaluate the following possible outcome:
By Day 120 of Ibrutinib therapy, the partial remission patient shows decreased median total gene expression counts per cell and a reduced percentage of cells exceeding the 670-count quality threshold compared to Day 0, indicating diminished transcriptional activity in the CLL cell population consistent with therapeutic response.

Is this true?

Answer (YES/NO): NO